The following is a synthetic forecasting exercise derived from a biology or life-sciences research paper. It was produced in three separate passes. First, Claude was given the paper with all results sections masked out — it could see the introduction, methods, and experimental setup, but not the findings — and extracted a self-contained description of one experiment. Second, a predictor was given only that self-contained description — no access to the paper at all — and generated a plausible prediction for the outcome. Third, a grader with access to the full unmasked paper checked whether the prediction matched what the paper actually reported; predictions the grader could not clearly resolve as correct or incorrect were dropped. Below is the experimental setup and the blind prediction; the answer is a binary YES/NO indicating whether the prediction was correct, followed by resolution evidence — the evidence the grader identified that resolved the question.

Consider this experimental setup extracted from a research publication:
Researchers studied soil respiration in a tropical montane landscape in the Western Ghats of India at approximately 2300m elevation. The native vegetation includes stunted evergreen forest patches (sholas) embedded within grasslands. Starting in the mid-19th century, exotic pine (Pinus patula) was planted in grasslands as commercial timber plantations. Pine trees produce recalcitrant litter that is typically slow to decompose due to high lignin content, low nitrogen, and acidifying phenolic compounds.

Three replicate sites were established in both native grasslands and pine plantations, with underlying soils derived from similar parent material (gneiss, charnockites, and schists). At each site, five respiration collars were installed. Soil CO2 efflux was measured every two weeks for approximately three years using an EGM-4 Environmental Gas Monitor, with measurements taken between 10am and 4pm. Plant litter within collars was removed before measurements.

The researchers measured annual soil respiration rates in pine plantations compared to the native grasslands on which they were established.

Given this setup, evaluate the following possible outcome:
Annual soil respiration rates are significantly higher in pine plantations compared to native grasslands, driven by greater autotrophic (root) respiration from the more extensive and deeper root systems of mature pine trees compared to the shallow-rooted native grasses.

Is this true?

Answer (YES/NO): NO